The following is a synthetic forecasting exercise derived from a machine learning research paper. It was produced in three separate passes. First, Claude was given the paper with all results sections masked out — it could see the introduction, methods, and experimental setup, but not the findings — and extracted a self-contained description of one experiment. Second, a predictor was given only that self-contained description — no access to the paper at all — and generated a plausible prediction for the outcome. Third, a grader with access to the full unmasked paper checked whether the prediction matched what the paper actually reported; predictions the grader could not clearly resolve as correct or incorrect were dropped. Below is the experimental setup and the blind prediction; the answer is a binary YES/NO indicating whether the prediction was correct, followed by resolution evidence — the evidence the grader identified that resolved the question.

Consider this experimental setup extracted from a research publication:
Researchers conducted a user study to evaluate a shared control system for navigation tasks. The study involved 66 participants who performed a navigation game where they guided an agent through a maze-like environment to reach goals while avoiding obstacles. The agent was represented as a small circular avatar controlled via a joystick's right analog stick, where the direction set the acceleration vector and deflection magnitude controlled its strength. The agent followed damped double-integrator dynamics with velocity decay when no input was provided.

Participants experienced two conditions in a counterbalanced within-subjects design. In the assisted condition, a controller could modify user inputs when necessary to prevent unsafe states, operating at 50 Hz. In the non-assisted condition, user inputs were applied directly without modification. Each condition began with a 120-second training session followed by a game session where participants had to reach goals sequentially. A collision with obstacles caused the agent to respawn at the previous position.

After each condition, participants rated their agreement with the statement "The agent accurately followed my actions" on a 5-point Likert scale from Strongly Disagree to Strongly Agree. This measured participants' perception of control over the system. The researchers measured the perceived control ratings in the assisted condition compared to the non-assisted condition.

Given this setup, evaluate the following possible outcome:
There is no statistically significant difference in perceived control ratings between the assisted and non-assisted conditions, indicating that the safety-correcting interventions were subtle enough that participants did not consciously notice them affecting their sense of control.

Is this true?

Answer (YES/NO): NO